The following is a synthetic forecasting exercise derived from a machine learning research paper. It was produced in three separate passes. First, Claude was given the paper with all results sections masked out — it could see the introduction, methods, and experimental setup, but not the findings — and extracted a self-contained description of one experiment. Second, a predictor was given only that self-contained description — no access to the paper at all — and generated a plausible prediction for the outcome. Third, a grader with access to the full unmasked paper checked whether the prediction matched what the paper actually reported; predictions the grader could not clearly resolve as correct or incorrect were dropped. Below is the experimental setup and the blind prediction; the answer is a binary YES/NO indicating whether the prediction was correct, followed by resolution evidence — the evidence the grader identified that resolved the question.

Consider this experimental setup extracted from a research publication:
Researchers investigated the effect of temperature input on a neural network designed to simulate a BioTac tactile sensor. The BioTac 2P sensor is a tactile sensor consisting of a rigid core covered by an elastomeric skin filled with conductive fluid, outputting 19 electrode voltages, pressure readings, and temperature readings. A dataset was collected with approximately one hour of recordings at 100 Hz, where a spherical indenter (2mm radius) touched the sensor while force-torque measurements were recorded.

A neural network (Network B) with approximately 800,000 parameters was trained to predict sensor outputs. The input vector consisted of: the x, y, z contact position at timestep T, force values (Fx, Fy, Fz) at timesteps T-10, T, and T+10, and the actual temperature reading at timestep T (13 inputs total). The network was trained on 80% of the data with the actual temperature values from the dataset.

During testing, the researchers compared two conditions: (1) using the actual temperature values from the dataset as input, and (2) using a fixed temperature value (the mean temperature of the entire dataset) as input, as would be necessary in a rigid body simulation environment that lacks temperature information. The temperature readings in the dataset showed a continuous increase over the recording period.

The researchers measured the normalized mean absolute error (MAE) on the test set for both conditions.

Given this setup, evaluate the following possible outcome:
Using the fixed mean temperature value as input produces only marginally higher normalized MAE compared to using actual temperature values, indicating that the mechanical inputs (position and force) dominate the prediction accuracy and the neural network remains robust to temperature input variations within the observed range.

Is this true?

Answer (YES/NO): NO